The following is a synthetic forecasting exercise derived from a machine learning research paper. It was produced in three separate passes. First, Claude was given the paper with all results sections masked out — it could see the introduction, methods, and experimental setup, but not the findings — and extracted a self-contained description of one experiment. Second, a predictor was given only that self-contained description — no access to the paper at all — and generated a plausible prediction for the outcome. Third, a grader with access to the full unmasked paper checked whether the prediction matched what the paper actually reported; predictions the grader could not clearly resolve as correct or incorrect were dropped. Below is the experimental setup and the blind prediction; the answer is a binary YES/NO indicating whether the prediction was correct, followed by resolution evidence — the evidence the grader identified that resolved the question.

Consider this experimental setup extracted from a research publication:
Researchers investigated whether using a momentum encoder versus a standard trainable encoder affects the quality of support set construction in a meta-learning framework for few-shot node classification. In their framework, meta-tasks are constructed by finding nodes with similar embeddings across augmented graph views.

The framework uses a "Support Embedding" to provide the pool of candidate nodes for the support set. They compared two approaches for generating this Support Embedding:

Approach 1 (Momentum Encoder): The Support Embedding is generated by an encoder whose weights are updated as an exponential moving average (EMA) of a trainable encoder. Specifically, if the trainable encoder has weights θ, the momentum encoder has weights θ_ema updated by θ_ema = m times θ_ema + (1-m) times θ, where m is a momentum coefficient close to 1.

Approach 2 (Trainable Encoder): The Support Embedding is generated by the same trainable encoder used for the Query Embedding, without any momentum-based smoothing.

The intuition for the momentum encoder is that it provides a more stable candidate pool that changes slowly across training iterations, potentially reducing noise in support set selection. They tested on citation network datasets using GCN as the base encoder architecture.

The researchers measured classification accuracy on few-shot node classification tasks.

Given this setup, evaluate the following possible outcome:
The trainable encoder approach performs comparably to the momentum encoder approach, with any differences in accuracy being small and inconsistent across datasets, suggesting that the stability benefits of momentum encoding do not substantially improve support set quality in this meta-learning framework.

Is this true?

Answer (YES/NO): NO